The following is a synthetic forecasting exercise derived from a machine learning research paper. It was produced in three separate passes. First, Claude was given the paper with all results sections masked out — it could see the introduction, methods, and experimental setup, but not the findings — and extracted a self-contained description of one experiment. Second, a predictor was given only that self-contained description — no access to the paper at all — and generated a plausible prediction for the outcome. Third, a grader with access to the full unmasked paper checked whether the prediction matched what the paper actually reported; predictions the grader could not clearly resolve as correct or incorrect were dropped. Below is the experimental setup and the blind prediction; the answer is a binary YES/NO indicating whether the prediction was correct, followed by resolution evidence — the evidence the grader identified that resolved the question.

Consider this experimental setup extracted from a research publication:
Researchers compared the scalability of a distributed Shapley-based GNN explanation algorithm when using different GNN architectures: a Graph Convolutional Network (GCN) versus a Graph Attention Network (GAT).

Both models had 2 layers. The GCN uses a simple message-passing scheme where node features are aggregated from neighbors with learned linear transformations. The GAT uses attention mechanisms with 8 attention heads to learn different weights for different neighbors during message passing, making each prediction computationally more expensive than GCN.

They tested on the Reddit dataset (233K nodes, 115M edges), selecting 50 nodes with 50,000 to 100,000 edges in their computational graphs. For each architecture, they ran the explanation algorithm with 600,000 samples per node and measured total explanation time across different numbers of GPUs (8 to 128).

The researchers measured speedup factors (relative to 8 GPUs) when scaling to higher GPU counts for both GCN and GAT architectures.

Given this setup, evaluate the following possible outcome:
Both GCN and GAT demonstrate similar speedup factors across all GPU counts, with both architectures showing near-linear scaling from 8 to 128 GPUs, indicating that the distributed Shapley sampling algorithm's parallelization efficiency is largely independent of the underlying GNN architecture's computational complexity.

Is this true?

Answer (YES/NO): NO